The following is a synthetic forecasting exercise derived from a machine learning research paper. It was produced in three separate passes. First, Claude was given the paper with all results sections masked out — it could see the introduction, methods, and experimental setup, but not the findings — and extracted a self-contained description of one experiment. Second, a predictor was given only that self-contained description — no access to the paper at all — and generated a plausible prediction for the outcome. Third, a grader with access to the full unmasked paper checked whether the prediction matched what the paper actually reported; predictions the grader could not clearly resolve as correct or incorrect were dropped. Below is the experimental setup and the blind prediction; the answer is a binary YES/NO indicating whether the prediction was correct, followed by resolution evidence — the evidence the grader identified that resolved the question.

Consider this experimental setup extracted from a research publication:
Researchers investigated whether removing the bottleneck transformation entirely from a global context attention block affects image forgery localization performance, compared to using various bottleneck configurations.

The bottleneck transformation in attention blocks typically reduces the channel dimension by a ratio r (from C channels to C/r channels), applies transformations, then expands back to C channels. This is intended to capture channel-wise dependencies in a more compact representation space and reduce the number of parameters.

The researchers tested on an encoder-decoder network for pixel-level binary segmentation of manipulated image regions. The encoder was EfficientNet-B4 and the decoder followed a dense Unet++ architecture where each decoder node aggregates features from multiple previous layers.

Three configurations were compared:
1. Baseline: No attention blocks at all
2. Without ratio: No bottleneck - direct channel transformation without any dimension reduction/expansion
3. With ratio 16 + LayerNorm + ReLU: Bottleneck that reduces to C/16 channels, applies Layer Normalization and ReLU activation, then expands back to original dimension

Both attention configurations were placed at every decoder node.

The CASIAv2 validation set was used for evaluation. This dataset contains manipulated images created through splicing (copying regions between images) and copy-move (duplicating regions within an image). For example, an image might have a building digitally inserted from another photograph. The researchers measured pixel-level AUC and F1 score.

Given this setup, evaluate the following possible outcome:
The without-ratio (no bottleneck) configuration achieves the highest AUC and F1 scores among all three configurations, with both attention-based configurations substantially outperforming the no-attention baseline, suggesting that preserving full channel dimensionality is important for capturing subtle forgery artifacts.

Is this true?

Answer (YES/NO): NO